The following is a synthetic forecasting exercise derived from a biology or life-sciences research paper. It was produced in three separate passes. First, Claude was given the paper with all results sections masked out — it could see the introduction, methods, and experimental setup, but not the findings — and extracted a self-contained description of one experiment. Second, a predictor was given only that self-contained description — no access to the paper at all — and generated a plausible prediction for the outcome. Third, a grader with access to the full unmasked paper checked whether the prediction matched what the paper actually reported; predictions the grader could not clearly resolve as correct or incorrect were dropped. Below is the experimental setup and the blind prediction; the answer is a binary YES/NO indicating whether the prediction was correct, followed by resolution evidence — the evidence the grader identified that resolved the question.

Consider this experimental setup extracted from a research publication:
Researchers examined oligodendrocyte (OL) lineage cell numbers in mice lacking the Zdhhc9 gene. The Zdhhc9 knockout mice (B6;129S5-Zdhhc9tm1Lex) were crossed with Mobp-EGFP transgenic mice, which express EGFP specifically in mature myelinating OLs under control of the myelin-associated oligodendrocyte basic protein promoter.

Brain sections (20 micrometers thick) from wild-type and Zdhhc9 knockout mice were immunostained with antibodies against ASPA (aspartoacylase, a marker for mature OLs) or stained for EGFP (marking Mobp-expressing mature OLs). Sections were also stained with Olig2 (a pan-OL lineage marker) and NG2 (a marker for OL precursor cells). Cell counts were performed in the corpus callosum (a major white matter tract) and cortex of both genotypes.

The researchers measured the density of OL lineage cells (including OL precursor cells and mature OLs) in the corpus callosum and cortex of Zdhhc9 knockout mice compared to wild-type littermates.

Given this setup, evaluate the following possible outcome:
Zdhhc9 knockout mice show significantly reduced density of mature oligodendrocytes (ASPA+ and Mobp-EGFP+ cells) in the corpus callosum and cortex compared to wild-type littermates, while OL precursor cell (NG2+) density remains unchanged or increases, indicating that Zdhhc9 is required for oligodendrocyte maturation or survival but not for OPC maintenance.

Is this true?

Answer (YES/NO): NO